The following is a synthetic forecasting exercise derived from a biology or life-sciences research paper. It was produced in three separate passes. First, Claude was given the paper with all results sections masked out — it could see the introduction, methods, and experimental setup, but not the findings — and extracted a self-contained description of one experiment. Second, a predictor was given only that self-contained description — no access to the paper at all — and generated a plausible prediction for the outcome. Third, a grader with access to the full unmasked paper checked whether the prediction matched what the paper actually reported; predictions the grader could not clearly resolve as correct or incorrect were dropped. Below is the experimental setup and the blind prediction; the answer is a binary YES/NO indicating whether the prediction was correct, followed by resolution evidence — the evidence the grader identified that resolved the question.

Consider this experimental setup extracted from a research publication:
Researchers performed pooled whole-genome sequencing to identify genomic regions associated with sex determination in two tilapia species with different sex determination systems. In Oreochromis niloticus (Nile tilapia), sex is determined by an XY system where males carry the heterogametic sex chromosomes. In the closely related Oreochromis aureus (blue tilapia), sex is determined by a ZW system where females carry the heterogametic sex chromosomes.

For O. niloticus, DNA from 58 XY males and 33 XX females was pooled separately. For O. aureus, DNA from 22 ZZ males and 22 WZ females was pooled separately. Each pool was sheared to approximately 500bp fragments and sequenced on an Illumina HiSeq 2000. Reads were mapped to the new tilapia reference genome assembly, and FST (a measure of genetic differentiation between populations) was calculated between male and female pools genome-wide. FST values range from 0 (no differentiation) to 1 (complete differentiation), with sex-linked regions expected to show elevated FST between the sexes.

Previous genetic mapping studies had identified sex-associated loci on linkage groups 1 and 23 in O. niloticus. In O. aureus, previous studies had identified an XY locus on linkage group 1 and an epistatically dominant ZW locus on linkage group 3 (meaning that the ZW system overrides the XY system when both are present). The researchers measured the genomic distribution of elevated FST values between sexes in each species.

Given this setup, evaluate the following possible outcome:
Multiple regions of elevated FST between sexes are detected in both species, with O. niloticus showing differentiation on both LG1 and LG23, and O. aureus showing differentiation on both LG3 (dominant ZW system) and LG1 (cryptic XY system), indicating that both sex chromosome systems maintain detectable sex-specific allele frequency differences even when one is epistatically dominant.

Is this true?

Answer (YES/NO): NO